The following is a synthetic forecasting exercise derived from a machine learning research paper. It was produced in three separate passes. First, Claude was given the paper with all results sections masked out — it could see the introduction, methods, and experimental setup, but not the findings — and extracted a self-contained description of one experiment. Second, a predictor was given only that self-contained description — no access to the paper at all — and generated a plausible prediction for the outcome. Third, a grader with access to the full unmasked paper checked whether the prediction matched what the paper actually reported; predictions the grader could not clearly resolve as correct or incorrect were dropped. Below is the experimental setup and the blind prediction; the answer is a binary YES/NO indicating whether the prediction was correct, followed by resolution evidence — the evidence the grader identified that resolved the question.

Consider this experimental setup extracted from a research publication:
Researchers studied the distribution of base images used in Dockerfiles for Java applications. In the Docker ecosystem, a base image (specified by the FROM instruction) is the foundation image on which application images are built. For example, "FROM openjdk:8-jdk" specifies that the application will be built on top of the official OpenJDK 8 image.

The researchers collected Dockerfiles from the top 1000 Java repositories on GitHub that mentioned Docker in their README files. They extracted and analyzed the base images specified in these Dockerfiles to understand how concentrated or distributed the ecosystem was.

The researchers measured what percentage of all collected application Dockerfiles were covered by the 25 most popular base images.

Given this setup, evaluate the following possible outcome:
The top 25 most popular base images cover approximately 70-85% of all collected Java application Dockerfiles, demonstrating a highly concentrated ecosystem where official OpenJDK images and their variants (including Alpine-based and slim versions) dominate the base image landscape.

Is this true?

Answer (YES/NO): NO